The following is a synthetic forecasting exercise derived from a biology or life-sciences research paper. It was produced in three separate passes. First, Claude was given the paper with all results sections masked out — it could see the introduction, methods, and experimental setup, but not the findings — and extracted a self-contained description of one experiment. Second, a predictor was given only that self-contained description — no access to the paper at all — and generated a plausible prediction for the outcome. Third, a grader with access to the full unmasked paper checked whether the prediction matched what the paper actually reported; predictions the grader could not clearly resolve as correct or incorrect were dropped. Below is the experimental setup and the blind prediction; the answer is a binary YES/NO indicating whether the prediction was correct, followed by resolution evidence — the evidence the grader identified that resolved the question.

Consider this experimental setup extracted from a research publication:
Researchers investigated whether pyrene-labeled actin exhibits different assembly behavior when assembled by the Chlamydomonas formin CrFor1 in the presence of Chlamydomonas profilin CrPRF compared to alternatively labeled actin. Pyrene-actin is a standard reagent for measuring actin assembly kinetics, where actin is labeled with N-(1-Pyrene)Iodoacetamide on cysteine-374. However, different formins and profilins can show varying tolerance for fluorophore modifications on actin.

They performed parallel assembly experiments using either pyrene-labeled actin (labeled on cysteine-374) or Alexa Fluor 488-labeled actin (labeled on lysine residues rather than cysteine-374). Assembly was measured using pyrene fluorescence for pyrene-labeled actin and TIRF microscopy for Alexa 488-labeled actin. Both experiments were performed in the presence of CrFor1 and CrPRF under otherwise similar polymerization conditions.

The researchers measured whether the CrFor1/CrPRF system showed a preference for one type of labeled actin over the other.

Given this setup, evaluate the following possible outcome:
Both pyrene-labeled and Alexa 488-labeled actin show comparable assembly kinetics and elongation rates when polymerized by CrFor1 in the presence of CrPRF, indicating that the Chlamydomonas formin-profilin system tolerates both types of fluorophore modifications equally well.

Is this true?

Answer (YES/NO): NO